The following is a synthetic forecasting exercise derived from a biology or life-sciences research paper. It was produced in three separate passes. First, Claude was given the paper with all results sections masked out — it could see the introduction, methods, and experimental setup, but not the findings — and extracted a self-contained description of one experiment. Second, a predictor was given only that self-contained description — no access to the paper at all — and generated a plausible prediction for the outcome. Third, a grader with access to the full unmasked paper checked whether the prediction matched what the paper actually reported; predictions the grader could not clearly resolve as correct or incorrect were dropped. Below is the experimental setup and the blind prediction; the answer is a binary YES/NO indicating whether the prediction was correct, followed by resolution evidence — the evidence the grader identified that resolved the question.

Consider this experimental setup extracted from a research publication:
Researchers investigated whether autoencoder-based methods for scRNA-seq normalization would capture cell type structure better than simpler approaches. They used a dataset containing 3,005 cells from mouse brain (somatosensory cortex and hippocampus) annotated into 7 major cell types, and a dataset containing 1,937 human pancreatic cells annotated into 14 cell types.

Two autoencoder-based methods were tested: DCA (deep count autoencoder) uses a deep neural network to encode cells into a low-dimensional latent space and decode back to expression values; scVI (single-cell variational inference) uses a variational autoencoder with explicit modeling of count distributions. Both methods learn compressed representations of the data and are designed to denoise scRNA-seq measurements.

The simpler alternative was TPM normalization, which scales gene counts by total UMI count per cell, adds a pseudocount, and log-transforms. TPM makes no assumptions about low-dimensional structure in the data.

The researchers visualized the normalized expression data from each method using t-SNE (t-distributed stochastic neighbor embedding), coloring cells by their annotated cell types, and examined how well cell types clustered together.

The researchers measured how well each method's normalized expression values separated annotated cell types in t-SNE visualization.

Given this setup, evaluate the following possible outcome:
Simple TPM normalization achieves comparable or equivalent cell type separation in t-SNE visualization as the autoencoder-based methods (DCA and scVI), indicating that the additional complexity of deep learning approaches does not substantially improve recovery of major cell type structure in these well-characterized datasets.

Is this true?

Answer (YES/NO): NO